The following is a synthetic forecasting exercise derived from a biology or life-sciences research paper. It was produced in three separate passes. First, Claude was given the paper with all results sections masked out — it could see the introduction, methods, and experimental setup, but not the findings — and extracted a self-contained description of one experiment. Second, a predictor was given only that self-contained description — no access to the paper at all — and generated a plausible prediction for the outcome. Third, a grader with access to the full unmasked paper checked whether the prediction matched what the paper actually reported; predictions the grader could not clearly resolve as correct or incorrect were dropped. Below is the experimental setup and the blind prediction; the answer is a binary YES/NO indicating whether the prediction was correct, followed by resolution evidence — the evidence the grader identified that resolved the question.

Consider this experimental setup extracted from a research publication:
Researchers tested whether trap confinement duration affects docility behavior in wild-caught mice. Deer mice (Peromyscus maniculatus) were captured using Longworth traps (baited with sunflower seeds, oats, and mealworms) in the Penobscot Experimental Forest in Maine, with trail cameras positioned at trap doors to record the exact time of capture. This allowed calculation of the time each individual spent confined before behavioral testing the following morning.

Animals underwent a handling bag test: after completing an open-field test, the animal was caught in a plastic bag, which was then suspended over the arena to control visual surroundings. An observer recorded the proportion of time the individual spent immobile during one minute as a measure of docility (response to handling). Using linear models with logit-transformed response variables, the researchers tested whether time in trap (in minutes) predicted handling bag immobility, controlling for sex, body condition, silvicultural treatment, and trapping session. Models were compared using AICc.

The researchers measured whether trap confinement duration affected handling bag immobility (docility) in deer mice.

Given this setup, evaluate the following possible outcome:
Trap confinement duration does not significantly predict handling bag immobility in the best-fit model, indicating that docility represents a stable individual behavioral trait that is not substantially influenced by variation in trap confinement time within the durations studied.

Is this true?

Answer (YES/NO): YES